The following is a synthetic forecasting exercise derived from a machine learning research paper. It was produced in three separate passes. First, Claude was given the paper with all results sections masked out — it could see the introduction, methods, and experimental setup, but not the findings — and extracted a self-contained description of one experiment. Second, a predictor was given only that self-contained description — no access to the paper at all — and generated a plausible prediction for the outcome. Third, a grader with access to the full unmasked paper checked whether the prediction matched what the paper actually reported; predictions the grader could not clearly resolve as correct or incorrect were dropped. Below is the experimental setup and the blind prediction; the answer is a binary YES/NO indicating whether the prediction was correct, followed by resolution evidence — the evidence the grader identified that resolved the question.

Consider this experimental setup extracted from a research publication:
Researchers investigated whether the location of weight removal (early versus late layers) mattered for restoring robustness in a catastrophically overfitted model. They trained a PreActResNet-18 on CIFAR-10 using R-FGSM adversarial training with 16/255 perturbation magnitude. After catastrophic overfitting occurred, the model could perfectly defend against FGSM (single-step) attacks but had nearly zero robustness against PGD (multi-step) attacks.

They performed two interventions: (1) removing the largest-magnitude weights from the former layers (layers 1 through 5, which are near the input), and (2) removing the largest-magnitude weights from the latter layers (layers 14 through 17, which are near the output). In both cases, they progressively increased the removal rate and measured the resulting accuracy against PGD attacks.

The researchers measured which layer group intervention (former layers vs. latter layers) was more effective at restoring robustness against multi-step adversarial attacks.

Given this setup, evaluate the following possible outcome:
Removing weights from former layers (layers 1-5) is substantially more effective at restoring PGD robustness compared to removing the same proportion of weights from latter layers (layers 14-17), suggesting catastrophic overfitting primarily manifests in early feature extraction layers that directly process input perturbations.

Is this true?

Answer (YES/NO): YES